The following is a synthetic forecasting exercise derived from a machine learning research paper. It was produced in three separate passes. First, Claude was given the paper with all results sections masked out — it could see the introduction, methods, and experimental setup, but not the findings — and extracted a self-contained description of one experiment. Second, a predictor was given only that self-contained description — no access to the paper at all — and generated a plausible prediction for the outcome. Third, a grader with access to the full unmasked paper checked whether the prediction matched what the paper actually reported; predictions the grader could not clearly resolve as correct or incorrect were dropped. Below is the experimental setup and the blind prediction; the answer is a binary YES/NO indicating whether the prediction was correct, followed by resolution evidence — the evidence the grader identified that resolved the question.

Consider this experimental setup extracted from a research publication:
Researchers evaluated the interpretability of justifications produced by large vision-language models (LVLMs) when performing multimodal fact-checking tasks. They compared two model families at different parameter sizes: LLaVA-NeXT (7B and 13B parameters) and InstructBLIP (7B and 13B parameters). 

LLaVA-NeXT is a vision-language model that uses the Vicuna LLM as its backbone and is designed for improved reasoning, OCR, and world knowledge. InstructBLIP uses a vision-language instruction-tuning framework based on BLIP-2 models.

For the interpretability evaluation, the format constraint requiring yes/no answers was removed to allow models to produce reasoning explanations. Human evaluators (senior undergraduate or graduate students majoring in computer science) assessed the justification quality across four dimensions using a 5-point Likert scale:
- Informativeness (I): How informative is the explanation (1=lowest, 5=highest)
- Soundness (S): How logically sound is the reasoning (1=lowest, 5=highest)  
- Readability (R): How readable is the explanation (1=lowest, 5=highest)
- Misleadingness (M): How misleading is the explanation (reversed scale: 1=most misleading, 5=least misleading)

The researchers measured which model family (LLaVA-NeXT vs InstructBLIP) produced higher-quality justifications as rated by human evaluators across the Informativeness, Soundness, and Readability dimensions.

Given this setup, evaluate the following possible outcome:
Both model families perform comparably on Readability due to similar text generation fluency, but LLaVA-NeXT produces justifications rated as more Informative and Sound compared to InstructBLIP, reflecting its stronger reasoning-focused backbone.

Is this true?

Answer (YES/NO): NO